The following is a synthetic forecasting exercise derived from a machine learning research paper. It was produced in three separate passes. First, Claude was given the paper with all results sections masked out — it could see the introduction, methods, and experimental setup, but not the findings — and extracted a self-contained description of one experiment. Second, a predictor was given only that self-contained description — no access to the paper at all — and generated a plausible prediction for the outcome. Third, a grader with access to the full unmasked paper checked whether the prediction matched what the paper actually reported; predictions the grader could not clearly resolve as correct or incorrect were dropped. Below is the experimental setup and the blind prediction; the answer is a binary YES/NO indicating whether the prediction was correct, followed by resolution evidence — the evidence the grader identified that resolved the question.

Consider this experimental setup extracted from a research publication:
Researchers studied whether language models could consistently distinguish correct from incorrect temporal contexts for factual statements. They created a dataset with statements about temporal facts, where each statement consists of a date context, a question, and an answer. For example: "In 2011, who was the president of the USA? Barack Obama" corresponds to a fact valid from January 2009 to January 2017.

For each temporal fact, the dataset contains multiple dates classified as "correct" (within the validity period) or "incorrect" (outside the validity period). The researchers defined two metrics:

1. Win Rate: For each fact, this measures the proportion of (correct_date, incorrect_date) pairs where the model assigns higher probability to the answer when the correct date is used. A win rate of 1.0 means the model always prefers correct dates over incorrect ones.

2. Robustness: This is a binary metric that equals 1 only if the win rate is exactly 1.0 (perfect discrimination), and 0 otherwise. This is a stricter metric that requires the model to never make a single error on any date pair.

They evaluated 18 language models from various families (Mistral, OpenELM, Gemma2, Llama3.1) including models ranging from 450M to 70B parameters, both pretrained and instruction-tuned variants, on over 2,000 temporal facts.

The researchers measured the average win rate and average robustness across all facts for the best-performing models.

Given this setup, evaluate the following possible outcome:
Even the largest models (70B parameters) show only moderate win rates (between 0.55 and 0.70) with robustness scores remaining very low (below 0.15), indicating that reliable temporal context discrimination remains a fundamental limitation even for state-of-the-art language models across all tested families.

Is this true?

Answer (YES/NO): NO